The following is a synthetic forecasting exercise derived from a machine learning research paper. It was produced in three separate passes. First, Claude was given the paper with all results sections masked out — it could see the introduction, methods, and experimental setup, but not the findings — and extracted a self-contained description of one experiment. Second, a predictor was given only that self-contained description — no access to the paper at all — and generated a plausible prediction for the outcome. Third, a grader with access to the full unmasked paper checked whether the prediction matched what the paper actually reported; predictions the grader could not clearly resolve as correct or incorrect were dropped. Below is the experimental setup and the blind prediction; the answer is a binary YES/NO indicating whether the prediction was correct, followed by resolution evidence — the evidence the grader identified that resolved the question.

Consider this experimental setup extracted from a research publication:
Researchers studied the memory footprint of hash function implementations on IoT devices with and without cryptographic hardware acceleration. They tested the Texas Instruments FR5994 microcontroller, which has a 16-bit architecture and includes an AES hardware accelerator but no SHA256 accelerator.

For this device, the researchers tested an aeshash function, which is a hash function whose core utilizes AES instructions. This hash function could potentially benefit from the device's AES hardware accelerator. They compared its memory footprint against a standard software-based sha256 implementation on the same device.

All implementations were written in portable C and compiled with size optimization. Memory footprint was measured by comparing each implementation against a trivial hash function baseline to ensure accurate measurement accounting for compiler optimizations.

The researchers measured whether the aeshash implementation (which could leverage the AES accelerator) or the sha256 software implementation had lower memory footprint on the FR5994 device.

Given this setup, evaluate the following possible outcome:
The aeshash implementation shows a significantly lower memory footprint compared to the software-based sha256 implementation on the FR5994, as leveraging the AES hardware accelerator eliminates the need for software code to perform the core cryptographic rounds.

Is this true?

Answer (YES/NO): NO